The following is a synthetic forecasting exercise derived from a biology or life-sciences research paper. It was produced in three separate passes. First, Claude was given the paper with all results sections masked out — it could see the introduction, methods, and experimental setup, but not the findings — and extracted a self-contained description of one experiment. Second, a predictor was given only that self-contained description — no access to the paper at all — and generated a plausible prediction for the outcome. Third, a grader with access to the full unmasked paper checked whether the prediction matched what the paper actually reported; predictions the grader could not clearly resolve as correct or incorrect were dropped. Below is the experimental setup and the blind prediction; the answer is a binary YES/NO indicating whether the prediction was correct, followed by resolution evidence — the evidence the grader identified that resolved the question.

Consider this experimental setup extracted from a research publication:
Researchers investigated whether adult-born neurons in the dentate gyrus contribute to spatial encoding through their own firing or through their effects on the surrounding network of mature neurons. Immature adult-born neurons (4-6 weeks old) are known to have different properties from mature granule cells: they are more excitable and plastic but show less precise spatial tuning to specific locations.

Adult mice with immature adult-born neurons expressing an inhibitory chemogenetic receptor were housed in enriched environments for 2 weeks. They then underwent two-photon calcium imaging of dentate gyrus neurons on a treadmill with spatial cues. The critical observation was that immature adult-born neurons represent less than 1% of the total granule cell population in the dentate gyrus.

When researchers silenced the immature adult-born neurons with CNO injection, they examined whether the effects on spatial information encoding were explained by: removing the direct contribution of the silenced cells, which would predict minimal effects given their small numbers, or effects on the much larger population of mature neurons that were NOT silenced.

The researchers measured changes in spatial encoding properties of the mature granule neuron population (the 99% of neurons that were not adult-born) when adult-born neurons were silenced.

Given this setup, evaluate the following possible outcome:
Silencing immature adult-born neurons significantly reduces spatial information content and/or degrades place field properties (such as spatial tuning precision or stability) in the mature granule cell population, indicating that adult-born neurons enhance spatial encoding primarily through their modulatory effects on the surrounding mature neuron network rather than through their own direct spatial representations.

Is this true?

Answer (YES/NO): YES